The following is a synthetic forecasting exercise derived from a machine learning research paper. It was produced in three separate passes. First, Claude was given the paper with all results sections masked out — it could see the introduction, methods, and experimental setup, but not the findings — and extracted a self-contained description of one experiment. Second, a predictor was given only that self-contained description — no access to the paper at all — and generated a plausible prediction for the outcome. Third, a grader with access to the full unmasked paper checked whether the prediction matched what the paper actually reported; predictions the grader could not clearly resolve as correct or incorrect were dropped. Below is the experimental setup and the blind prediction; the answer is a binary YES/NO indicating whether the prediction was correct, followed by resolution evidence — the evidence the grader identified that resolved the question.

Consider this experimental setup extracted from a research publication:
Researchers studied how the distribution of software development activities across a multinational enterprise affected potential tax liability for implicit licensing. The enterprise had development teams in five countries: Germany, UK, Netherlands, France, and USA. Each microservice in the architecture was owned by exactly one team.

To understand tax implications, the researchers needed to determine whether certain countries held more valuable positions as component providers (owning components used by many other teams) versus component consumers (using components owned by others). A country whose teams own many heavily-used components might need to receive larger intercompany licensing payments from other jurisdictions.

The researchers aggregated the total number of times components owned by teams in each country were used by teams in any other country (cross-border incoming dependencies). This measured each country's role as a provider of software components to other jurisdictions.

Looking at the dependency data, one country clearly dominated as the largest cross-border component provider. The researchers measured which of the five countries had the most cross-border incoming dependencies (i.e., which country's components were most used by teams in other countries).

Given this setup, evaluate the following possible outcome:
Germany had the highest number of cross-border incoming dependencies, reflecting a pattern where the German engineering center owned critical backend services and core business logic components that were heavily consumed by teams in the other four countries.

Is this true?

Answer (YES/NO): NO